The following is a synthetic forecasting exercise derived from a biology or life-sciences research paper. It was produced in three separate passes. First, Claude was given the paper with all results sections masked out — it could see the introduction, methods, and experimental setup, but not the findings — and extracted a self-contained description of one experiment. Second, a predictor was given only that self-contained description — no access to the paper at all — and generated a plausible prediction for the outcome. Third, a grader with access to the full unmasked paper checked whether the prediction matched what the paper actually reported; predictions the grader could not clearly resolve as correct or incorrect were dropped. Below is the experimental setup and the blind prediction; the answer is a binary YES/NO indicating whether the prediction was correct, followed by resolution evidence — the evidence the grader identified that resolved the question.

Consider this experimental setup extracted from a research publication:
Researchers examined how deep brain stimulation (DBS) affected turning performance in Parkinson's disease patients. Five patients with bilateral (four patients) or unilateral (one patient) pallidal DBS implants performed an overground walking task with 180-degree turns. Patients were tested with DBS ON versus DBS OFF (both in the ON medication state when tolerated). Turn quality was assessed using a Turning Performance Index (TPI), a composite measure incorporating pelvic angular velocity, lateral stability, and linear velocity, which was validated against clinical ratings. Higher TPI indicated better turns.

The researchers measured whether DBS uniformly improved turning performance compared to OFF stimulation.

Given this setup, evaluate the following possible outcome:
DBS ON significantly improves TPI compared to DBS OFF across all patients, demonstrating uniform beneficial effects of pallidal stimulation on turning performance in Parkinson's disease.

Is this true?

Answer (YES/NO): NO